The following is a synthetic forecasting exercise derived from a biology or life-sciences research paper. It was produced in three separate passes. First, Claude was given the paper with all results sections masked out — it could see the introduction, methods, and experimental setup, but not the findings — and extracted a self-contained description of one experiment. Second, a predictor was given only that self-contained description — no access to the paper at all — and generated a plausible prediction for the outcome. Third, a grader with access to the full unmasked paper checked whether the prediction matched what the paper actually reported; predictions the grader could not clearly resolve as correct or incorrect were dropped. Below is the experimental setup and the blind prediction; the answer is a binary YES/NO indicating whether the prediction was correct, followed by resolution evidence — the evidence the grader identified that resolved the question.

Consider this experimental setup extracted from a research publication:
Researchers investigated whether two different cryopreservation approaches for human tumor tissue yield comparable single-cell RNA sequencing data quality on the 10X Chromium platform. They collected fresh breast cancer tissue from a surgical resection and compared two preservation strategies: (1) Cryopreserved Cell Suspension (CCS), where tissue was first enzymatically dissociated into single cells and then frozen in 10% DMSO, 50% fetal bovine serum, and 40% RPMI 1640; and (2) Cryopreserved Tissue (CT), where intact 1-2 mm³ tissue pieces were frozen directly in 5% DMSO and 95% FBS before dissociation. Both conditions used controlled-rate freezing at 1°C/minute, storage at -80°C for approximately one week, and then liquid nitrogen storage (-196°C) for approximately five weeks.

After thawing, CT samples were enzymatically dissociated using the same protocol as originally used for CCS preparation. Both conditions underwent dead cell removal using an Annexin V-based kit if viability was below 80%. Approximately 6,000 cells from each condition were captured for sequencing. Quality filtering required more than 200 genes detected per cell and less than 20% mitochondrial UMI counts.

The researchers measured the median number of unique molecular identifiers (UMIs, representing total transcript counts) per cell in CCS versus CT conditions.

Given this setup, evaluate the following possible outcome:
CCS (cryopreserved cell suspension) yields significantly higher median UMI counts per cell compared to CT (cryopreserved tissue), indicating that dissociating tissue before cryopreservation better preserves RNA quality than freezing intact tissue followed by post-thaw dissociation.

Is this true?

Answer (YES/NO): NO